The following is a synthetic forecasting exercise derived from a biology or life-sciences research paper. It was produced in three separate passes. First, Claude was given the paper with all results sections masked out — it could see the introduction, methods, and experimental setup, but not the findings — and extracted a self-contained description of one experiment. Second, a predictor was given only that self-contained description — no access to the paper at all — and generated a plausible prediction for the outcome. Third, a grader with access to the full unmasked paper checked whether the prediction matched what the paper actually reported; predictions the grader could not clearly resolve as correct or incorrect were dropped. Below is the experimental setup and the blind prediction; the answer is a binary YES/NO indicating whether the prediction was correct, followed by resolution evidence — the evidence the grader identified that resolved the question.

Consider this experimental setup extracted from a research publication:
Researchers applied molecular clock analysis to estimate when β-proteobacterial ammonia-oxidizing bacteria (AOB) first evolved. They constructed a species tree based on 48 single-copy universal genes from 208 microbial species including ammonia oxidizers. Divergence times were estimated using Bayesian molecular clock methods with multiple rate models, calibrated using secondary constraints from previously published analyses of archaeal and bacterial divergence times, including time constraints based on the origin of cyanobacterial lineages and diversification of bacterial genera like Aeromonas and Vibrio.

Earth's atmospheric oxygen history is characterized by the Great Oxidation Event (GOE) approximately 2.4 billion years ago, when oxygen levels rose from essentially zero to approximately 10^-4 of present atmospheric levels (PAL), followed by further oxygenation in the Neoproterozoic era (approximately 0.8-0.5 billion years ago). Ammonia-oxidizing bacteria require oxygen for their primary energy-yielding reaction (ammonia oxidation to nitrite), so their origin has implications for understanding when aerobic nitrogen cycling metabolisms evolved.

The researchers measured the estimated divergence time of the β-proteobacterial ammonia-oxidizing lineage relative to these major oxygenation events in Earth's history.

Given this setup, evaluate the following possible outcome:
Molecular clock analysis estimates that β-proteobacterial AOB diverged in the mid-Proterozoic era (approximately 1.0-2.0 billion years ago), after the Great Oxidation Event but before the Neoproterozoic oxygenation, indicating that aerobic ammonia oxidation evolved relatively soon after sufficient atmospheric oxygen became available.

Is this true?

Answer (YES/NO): NO